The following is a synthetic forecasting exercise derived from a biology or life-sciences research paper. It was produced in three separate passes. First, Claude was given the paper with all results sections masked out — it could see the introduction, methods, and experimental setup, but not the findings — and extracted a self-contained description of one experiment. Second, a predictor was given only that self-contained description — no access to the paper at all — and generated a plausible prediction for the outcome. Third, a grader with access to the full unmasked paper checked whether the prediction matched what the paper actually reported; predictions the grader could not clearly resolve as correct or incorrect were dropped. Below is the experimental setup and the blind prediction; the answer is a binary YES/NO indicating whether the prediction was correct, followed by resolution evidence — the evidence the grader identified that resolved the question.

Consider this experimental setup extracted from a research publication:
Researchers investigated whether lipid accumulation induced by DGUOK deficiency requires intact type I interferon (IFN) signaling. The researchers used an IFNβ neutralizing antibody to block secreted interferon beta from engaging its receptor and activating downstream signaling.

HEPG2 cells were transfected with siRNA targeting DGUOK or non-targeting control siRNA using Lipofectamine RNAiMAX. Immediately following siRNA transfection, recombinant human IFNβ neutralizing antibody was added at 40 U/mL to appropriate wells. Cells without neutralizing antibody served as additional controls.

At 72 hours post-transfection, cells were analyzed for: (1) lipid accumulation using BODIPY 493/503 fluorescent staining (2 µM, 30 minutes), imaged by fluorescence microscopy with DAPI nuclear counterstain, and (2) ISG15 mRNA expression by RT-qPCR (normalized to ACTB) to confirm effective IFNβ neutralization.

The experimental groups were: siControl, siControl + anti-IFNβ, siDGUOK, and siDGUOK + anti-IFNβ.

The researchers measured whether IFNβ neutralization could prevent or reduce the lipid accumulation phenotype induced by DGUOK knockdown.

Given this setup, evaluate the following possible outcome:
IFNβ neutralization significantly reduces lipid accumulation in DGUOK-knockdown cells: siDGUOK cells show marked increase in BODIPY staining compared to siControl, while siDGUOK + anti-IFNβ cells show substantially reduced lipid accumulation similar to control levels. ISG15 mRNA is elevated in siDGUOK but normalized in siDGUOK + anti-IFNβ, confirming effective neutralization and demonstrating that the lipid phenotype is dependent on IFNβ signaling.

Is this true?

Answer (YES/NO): NO